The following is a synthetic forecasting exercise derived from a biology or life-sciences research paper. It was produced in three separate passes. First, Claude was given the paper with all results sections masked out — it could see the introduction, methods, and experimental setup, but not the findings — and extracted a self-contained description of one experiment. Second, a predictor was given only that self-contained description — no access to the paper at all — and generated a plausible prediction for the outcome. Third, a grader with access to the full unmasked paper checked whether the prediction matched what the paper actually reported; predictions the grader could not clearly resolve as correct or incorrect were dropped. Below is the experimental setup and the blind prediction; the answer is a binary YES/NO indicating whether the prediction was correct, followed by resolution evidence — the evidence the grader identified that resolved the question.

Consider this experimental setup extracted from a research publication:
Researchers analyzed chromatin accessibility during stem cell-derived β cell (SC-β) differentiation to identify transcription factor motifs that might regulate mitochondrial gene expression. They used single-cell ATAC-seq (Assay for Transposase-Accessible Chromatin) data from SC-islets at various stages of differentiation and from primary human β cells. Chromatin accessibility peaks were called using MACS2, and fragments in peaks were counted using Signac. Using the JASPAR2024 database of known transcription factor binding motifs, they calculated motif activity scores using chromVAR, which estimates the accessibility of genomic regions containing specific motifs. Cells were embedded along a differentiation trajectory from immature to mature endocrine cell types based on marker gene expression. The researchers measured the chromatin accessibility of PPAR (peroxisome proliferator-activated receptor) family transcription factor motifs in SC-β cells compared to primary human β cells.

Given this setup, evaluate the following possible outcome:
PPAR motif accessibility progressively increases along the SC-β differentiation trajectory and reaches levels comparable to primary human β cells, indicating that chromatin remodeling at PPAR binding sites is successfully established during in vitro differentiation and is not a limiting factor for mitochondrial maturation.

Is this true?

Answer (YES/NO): NO